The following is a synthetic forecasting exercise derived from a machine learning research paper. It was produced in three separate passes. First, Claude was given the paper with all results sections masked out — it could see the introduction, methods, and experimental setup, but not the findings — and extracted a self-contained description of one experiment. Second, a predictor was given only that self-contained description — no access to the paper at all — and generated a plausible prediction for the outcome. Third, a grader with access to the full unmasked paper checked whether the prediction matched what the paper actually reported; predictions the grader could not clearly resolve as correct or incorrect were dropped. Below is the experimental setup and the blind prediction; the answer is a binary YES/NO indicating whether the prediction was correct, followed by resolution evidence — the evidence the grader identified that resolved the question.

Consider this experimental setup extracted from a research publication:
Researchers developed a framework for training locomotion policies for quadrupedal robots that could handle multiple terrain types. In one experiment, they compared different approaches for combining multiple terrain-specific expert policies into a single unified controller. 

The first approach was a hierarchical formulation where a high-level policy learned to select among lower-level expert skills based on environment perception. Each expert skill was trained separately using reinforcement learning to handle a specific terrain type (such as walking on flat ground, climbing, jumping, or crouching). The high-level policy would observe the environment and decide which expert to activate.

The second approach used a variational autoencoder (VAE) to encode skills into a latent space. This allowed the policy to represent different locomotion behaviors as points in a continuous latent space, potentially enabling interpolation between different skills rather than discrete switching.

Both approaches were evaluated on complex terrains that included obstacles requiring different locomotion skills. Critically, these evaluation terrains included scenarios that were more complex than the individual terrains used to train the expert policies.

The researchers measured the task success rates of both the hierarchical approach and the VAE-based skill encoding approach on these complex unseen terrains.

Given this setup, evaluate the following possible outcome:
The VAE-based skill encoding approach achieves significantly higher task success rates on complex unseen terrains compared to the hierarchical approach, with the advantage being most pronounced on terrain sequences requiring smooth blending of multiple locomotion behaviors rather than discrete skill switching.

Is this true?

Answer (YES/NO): YES